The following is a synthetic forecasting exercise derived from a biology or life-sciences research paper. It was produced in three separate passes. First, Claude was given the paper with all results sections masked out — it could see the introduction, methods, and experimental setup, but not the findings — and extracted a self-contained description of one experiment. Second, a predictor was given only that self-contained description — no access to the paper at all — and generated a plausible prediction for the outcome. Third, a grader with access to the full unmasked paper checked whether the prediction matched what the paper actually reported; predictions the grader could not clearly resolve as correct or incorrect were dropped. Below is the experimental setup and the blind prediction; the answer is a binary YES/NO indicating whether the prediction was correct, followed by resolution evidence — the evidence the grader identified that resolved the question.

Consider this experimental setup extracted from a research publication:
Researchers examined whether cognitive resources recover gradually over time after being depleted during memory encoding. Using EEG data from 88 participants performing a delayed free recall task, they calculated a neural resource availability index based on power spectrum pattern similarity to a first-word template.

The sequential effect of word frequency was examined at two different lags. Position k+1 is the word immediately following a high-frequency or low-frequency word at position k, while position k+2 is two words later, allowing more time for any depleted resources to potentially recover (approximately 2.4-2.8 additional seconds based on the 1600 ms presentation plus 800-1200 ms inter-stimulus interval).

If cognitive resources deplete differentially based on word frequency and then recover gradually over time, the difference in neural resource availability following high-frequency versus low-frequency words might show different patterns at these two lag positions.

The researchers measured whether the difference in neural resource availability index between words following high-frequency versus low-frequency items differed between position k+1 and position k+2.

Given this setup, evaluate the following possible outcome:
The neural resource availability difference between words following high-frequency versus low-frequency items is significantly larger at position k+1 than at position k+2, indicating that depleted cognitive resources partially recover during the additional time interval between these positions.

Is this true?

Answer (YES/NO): YES